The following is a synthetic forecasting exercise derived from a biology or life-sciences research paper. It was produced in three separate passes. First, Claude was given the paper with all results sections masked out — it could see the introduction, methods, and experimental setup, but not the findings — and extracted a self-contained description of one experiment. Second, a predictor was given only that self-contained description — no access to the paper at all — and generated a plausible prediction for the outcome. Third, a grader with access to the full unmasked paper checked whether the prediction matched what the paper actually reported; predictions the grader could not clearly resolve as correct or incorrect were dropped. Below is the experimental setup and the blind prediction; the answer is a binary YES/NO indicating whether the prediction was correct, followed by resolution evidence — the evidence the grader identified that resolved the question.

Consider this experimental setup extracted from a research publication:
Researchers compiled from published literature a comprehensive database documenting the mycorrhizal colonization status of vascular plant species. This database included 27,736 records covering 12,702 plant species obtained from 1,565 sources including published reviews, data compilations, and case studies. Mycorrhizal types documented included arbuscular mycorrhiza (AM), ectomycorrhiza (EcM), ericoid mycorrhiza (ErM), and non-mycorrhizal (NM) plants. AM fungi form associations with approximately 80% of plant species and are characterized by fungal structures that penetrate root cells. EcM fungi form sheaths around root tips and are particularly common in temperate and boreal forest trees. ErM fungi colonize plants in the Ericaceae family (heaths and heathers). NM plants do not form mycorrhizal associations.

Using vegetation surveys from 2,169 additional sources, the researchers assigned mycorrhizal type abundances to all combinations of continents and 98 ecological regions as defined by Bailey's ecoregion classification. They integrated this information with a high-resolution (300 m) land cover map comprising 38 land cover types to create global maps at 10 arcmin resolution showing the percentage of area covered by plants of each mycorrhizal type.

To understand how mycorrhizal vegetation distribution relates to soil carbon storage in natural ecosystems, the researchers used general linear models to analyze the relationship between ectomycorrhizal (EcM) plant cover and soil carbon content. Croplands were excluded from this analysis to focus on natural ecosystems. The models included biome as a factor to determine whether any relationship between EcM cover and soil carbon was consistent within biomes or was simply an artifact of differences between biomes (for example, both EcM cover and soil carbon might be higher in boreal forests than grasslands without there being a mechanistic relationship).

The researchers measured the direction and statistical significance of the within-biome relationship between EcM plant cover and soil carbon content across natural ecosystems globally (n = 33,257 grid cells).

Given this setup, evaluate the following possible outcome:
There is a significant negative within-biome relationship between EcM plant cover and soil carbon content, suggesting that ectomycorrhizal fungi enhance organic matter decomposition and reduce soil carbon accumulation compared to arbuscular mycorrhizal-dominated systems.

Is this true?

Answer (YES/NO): NO